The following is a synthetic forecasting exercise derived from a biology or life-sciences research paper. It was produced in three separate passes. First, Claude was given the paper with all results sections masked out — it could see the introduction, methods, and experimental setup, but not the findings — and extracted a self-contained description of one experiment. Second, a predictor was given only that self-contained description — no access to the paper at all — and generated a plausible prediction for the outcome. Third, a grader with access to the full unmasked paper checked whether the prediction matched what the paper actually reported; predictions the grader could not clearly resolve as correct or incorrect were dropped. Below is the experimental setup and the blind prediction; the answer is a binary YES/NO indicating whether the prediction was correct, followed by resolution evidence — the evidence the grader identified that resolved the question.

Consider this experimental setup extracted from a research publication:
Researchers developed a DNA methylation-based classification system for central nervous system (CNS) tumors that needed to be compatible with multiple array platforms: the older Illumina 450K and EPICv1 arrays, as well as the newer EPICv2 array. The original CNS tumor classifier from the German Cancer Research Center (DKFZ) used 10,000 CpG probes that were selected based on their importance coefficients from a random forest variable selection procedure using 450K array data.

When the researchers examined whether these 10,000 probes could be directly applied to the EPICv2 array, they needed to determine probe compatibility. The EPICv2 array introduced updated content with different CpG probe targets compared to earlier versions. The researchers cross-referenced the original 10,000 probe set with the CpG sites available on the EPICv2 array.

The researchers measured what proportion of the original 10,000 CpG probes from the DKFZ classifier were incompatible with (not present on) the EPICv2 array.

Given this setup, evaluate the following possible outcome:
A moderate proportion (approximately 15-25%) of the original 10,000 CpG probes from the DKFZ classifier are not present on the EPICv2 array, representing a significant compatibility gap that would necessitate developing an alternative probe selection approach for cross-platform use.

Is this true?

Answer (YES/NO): NO